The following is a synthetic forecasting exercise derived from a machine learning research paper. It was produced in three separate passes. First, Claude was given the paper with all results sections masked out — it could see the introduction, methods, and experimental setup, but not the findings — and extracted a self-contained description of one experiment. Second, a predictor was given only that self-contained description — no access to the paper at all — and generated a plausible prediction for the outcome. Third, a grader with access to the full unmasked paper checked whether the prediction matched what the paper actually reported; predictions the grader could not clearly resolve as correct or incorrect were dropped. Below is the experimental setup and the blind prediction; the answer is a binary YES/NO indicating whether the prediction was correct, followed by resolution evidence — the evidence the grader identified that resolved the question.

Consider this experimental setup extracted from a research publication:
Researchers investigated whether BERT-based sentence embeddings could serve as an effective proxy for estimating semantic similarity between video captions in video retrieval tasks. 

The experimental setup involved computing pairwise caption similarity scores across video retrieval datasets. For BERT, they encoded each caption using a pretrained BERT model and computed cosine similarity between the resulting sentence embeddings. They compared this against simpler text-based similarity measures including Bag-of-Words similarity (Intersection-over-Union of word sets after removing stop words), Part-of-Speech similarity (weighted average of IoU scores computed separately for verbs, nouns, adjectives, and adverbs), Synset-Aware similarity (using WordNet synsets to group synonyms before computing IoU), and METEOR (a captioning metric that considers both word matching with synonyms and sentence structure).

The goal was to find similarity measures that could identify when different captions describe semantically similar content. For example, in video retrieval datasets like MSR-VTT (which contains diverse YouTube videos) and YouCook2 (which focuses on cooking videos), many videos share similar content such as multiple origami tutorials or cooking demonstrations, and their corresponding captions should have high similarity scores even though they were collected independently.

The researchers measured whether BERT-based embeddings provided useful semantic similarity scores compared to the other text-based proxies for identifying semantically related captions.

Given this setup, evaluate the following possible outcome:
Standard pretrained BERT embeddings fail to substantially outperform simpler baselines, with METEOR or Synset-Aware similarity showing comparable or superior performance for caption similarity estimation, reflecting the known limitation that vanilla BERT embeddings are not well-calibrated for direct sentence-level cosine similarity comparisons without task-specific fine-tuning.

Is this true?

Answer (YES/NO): YES